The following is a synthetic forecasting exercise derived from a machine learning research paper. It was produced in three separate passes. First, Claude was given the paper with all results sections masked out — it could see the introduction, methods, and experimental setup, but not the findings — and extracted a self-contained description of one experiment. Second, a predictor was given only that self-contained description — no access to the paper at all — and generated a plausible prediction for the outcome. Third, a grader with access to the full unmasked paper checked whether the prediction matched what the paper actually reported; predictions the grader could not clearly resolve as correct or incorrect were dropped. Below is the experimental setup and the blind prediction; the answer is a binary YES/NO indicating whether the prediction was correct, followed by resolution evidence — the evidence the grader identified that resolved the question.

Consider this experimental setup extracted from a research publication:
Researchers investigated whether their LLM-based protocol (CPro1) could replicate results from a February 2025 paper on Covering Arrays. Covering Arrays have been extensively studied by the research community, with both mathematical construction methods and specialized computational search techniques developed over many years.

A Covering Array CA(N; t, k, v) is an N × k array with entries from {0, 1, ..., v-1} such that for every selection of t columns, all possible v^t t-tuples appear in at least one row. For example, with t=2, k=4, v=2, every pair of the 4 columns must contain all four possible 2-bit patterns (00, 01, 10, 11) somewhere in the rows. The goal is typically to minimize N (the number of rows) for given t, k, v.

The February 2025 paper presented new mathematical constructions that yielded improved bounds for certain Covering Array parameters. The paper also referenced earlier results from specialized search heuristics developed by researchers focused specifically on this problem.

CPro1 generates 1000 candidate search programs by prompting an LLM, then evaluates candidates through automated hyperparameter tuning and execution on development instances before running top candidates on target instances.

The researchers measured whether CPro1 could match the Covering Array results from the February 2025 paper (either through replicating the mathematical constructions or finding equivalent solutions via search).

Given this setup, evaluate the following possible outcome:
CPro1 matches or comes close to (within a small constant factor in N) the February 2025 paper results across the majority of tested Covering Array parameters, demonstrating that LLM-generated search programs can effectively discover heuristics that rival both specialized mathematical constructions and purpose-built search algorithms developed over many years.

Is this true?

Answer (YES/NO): NO